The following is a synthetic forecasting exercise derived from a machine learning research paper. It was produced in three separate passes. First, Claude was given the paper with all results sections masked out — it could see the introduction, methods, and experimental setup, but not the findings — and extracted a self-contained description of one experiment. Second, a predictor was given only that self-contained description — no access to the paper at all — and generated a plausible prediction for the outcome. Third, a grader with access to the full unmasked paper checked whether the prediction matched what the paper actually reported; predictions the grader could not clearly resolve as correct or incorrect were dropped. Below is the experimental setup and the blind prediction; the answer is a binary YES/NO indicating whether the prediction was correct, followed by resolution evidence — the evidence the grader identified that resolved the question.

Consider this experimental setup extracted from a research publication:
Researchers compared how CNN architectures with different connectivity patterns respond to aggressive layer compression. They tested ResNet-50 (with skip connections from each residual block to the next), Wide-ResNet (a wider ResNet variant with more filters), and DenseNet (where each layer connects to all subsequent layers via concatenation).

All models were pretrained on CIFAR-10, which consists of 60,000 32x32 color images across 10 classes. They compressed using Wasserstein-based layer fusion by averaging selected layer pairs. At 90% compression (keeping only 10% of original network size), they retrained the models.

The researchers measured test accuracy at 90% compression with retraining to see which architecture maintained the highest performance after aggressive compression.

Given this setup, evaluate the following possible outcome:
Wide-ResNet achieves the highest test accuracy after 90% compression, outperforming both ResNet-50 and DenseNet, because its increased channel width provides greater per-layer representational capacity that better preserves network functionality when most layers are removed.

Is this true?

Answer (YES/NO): NO